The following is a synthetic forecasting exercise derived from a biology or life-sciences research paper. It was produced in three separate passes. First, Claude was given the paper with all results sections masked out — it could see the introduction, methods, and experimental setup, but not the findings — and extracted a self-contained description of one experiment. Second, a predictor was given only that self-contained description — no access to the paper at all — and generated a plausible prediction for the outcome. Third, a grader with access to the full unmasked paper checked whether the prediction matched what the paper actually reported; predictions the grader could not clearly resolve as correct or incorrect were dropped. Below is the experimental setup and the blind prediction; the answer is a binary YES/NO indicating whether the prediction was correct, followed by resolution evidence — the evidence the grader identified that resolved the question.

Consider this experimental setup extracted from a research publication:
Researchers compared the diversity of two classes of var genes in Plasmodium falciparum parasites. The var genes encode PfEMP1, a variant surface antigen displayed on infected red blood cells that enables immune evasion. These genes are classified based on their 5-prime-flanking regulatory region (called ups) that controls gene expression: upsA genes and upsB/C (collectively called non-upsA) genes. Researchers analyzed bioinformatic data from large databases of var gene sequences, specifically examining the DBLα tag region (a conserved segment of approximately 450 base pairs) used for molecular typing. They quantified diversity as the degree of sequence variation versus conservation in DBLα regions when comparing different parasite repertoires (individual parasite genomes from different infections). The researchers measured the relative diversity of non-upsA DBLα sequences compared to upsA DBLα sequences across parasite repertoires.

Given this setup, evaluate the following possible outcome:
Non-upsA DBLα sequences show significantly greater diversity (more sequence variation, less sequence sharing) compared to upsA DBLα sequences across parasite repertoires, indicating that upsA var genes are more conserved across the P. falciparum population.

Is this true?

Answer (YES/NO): YES